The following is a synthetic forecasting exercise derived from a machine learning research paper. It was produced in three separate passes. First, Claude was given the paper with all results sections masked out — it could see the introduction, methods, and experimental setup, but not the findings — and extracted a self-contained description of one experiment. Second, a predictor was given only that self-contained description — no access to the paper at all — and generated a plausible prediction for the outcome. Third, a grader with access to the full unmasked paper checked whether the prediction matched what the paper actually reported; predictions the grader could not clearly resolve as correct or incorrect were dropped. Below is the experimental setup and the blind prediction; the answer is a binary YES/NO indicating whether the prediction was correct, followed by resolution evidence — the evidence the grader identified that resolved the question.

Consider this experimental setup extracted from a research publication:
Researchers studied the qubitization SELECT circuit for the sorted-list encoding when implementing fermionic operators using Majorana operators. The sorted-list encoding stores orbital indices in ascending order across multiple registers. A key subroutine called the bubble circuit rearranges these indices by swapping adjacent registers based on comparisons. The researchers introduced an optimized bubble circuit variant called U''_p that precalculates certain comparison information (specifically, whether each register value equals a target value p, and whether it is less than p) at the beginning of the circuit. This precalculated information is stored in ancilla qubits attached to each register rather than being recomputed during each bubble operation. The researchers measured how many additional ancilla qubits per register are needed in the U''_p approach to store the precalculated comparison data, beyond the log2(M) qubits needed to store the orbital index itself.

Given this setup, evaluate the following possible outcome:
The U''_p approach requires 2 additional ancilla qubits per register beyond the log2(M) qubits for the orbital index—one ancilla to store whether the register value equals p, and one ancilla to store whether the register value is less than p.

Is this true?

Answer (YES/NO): YES